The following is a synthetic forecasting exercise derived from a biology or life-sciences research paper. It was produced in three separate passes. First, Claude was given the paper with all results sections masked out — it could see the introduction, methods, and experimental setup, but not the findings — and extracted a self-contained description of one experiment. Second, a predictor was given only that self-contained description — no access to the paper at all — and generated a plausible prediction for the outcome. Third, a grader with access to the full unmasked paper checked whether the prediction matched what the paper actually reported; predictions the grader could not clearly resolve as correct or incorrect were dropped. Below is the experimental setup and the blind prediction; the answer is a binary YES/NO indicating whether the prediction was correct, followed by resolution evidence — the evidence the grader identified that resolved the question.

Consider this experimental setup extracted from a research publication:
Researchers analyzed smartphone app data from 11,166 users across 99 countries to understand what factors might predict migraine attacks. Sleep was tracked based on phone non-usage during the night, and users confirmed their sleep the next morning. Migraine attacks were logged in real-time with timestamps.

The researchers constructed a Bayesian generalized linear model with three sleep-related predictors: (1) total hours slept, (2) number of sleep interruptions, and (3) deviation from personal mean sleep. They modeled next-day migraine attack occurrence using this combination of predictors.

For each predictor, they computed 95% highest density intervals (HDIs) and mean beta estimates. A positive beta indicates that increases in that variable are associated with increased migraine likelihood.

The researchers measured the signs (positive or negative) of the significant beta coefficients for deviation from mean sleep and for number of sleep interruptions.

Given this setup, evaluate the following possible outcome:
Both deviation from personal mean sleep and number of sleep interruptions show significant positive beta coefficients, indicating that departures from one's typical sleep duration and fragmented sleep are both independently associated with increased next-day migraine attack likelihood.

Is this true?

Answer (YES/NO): YES